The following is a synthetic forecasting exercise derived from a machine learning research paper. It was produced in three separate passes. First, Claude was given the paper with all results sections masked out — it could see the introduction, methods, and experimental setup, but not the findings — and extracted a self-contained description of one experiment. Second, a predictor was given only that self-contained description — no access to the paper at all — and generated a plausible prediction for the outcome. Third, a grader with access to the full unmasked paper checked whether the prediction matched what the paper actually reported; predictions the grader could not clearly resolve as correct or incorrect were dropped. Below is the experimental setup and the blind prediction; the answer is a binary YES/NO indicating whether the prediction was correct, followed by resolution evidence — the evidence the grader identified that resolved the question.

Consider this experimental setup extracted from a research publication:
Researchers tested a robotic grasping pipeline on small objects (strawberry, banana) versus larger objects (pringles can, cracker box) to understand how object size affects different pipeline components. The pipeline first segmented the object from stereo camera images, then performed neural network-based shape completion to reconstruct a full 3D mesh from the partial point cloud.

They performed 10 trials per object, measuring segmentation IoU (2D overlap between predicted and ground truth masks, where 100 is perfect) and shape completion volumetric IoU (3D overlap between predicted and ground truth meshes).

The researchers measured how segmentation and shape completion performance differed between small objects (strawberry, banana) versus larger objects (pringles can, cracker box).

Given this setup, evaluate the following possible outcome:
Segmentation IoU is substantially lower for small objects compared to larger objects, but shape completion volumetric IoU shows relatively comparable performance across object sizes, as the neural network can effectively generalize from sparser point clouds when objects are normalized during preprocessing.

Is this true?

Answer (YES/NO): NO